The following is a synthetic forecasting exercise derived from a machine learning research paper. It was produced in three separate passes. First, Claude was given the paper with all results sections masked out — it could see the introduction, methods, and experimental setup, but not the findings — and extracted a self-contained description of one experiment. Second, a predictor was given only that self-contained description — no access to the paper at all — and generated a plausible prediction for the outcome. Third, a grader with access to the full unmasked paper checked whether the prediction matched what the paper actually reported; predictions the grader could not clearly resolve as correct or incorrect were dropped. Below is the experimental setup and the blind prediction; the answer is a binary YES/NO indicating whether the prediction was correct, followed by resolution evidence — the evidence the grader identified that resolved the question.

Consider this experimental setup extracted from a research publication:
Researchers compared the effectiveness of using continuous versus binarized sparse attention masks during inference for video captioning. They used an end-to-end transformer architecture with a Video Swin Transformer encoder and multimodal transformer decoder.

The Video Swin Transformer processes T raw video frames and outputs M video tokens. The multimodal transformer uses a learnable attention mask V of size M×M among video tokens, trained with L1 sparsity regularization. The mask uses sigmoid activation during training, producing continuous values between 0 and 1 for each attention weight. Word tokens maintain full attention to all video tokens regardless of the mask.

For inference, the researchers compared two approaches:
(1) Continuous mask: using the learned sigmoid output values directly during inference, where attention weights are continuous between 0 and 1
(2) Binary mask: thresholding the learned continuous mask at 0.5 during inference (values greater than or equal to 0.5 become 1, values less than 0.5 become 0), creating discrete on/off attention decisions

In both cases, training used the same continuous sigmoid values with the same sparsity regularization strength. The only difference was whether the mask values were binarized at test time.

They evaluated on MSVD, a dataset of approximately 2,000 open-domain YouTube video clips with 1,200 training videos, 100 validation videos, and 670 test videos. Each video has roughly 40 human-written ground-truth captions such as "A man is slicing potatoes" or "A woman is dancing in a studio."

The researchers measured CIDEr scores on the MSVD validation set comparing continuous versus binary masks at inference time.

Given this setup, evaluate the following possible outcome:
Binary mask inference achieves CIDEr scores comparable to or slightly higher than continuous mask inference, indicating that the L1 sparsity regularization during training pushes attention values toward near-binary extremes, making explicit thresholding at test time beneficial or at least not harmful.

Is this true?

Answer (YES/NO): NO